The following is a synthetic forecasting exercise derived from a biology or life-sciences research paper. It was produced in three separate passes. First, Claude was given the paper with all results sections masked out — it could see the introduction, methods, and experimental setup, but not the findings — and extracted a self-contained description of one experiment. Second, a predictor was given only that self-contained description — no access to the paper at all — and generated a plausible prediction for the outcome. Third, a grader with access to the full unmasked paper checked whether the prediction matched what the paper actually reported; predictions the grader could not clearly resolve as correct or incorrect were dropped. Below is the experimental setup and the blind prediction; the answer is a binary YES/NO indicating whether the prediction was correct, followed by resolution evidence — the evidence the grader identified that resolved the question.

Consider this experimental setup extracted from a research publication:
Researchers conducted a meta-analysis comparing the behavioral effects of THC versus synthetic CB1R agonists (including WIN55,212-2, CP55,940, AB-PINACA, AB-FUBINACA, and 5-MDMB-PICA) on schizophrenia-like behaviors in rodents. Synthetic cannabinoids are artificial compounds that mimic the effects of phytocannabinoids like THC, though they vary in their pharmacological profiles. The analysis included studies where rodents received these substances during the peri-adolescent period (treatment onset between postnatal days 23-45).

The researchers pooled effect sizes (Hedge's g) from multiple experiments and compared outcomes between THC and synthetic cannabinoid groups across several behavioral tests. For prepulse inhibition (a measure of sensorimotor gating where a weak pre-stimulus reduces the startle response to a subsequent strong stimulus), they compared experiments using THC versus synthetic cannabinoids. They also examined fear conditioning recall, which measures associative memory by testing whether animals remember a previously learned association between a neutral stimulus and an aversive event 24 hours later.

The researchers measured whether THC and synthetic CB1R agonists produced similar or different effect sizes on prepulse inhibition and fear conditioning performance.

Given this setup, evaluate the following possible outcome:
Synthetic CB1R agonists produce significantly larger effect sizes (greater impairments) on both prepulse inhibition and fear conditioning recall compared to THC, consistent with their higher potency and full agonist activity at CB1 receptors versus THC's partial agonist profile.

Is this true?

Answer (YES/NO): YES